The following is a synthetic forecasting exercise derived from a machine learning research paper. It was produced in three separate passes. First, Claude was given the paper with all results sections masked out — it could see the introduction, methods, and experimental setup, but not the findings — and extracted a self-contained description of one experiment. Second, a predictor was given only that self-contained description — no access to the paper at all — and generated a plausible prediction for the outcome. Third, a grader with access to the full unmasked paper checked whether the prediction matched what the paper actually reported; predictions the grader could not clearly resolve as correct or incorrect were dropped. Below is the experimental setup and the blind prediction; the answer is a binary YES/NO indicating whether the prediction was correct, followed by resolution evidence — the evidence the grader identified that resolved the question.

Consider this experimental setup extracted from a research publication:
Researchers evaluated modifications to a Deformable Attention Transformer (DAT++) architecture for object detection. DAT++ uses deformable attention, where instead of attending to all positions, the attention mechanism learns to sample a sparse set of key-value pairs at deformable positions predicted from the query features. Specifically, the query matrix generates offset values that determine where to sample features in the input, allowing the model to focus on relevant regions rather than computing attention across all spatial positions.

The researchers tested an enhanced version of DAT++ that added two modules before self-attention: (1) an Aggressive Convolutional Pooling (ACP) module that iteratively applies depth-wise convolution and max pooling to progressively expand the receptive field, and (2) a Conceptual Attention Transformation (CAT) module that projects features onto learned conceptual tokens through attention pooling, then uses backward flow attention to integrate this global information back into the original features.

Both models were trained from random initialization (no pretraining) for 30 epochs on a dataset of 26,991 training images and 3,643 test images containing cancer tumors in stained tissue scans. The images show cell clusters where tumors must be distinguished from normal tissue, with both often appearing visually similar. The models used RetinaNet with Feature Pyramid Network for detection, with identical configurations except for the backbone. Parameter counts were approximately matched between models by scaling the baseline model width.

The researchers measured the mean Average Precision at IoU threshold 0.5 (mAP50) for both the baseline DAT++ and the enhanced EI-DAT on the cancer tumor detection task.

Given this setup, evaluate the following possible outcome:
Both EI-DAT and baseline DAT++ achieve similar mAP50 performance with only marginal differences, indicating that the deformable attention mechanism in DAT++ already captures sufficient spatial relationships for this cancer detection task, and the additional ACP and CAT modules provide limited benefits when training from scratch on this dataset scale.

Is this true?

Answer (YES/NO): NO